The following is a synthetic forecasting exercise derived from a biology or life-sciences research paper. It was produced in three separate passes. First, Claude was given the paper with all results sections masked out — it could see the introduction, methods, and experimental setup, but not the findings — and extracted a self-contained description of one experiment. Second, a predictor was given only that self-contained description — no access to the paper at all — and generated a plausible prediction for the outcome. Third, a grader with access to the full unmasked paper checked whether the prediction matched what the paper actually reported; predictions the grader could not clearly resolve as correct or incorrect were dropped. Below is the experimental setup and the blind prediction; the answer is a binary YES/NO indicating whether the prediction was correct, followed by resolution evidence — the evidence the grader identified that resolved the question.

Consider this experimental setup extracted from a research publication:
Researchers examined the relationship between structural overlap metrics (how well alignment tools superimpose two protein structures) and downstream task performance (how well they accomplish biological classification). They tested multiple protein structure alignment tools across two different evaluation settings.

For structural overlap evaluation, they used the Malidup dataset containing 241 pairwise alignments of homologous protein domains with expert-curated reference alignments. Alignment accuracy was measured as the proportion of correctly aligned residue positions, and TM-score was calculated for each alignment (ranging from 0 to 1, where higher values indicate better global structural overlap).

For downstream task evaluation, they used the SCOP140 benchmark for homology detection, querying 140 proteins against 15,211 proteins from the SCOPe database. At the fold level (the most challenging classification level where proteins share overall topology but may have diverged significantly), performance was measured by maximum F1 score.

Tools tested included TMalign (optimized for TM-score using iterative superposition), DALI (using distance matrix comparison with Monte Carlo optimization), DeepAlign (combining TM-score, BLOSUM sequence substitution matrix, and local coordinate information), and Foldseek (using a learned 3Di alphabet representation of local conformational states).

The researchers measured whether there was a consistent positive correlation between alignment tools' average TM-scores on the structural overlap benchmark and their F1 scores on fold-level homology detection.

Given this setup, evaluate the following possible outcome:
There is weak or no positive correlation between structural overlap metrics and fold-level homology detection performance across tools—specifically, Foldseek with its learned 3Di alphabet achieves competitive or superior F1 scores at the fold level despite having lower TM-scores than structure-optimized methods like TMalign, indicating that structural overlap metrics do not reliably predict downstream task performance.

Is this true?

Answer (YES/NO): NO